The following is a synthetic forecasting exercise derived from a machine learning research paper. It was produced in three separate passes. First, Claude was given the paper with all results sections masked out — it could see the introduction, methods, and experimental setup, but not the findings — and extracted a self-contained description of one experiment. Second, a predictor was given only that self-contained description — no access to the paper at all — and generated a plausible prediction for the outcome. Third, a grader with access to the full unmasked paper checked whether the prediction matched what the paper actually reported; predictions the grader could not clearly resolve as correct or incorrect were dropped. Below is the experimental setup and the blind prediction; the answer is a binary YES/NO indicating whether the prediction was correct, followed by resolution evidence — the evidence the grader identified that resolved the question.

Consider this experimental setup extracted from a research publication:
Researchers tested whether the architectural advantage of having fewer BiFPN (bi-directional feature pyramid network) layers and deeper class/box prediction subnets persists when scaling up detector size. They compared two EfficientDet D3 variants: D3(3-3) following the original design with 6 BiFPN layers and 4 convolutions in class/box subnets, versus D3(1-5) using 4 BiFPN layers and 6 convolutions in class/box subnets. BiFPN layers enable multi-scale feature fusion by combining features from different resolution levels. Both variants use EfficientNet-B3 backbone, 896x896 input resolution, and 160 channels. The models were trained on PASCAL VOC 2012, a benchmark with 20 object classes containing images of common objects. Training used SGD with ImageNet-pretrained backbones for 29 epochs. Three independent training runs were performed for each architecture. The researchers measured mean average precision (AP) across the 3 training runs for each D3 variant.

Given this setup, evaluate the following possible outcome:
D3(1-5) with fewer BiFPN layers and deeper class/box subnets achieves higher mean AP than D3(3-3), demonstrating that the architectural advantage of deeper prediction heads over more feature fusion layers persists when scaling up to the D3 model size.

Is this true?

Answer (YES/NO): YES